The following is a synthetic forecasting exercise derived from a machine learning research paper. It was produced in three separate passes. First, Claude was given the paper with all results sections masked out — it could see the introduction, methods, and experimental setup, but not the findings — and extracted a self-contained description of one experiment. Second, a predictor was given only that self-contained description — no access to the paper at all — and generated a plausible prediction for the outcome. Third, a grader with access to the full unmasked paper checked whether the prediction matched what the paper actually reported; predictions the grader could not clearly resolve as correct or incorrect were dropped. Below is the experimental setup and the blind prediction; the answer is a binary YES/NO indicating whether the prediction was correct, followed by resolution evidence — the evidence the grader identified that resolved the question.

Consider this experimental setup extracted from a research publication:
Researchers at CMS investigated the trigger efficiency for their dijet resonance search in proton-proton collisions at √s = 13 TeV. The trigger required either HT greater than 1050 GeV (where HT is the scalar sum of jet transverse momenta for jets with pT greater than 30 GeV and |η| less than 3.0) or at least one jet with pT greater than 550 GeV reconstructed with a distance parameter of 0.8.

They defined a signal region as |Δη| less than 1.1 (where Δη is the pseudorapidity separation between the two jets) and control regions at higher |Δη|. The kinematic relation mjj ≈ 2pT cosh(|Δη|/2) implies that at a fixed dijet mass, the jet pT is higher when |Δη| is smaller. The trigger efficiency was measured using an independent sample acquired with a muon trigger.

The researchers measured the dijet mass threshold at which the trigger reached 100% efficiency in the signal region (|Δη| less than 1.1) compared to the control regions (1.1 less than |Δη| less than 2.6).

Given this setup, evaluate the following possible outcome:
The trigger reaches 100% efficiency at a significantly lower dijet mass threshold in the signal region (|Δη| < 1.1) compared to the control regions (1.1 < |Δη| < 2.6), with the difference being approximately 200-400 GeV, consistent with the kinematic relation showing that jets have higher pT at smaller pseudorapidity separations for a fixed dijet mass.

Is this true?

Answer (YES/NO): NO